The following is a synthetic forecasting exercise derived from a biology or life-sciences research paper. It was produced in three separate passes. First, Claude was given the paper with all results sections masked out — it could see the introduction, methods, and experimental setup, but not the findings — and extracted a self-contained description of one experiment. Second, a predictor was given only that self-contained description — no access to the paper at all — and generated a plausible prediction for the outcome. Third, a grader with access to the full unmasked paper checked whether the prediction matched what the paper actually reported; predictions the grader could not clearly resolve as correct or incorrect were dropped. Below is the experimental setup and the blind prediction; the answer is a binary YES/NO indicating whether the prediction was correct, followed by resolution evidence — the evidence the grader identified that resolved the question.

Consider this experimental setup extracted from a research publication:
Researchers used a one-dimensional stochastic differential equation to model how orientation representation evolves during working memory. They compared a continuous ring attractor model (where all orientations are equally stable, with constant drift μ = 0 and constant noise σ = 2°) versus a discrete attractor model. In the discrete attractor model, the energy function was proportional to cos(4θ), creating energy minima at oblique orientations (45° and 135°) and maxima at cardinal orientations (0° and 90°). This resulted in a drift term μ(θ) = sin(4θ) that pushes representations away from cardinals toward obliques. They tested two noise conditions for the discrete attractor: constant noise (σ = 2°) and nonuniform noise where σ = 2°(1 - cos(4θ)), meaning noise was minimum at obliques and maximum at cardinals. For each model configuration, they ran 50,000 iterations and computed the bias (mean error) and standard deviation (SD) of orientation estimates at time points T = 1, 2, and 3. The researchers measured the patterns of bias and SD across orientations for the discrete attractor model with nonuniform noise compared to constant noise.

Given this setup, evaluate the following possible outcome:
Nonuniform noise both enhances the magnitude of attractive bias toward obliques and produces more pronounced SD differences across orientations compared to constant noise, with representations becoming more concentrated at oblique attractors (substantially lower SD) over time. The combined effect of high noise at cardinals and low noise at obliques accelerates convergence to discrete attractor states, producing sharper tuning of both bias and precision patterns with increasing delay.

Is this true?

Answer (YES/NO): NO